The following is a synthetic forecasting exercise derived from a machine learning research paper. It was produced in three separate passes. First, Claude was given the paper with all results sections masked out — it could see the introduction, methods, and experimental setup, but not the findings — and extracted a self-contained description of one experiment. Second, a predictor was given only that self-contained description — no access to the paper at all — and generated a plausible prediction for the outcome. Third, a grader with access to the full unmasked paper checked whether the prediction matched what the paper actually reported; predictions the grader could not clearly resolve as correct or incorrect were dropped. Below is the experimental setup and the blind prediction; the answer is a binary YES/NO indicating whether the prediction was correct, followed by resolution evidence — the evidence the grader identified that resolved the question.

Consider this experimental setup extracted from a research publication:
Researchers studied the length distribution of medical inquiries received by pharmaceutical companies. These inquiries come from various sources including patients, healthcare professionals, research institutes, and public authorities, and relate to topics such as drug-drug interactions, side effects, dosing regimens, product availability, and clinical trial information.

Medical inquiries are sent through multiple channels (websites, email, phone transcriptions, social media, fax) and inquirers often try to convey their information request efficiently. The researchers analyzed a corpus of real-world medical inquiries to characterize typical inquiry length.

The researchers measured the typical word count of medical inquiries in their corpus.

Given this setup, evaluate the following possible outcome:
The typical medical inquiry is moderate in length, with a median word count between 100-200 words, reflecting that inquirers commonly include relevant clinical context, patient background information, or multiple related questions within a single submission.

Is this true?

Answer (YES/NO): NO